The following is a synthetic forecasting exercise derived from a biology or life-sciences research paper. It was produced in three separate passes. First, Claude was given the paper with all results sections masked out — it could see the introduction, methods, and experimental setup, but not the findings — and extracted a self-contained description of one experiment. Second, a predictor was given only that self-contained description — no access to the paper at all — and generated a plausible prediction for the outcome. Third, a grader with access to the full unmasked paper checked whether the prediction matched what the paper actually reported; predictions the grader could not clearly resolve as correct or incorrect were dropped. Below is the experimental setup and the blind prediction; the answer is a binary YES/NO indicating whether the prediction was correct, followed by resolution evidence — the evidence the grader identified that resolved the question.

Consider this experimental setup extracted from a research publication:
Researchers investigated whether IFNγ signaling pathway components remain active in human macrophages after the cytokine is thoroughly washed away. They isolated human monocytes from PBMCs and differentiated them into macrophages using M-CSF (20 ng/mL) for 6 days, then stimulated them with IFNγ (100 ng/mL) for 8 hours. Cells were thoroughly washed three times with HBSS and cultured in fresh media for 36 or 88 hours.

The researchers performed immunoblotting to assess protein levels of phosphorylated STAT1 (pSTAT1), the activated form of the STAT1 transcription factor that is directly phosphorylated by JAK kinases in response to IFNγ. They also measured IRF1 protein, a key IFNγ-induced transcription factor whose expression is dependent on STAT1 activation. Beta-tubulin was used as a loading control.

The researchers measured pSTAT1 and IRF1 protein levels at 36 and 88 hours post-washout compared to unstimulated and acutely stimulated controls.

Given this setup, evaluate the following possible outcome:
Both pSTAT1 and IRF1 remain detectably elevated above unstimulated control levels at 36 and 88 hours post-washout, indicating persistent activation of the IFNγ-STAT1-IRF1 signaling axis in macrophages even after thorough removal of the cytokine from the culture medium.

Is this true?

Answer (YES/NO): YES